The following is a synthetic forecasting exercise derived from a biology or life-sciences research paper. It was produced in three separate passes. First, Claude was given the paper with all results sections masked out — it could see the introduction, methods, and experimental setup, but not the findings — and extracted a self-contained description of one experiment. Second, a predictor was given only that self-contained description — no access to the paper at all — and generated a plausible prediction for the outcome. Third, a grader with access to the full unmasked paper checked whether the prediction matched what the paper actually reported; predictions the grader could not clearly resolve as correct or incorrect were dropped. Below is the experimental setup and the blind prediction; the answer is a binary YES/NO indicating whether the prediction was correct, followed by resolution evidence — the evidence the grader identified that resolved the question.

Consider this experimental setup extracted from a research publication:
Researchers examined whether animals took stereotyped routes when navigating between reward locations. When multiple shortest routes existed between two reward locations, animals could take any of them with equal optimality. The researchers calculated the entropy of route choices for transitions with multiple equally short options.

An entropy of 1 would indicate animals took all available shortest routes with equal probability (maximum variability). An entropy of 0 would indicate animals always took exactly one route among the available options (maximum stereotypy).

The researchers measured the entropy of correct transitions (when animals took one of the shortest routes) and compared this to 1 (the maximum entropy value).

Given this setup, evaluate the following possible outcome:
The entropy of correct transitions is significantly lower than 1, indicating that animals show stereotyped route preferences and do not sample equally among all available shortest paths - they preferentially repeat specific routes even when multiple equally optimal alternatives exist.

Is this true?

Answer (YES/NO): YES